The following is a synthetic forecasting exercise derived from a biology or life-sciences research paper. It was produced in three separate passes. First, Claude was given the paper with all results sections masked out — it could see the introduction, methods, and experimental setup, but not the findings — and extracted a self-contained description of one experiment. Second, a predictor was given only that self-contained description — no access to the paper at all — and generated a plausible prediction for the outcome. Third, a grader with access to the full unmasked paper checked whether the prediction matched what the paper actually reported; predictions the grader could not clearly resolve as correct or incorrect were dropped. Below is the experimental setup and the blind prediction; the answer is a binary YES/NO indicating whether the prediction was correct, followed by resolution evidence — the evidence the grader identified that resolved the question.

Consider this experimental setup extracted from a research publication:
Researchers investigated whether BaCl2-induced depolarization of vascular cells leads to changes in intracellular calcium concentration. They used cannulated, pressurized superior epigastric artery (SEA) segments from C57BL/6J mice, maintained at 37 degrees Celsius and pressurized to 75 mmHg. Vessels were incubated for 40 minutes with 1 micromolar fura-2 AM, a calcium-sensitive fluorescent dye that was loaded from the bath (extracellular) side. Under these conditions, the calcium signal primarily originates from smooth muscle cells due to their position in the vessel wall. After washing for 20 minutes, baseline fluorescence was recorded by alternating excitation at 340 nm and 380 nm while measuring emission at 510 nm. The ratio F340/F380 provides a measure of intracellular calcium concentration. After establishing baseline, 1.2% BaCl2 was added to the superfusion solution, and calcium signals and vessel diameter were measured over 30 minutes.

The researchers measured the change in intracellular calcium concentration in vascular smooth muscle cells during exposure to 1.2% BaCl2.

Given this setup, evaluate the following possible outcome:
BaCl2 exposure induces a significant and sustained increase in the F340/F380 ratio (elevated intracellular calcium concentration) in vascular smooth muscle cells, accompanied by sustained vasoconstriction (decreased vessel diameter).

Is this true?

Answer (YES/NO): YES